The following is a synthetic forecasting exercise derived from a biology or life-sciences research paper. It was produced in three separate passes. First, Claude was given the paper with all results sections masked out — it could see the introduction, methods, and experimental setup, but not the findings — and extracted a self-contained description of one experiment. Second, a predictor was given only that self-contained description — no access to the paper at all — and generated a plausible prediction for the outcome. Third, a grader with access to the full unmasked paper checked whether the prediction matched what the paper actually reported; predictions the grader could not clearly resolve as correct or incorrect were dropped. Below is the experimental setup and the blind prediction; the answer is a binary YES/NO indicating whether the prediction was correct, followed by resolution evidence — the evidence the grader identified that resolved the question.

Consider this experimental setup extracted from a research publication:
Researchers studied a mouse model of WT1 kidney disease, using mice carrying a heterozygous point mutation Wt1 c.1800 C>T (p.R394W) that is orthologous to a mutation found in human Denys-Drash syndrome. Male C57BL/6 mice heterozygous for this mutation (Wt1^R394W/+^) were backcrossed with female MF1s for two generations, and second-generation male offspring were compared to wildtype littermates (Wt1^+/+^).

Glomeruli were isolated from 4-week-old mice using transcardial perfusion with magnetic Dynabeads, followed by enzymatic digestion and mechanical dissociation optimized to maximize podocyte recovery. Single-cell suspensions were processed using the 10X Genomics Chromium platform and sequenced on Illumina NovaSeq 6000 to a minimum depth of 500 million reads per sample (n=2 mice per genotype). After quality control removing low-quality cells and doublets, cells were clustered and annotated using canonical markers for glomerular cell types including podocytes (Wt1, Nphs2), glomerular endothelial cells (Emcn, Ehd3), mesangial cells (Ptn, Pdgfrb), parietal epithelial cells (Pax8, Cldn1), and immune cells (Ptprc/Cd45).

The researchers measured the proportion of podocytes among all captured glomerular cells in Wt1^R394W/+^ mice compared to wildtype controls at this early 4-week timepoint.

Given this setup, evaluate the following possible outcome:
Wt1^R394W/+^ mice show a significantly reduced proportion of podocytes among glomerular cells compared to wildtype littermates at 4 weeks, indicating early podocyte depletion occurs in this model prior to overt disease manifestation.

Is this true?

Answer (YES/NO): YES